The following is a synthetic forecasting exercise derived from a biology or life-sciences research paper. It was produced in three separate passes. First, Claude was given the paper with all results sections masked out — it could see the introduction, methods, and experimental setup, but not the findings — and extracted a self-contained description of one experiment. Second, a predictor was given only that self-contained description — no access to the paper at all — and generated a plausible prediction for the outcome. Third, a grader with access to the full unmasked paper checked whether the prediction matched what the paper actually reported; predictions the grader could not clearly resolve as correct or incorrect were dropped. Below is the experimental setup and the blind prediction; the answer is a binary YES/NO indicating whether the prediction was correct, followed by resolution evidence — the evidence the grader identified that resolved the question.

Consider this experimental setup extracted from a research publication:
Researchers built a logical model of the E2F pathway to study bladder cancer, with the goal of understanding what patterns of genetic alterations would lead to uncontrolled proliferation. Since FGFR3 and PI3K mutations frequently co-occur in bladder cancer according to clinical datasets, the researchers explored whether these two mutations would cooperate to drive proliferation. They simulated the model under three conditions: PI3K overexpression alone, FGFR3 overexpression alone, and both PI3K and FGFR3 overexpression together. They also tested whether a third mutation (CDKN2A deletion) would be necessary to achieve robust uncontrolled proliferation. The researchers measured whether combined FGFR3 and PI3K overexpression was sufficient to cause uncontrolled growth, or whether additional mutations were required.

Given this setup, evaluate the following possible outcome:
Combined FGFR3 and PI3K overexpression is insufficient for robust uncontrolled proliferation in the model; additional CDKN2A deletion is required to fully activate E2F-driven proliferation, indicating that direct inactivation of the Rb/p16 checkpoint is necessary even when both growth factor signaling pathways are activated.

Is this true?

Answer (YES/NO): YES